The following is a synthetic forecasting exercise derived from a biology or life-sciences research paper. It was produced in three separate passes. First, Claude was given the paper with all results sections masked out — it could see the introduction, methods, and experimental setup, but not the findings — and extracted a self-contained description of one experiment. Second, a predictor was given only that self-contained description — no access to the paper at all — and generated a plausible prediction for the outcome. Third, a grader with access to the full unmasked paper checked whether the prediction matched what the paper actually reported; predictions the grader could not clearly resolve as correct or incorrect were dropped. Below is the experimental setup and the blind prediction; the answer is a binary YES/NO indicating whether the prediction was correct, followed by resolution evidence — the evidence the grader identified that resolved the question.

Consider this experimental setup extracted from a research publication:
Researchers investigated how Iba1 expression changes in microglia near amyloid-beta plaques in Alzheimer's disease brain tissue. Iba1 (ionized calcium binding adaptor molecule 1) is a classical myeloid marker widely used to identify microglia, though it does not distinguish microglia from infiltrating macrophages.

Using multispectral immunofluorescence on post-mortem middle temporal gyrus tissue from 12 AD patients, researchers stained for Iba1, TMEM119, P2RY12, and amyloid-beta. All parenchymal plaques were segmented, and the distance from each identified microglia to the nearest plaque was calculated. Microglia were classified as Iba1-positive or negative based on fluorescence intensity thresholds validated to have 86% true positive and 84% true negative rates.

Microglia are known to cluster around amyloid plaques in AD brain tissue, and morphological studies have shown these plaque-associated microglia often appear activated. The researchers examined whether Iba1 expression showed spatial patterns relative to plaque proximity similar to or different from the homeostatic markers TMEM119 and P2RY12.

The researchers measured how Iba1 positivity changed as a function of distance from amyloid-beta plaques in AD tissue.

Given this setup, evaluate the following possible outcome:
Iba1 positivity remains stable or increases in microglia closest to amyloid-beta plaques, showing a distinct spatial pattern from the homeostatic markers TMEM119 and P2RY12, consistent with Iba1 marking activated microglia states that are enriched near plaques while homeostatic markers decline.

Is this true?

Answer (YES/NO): YES